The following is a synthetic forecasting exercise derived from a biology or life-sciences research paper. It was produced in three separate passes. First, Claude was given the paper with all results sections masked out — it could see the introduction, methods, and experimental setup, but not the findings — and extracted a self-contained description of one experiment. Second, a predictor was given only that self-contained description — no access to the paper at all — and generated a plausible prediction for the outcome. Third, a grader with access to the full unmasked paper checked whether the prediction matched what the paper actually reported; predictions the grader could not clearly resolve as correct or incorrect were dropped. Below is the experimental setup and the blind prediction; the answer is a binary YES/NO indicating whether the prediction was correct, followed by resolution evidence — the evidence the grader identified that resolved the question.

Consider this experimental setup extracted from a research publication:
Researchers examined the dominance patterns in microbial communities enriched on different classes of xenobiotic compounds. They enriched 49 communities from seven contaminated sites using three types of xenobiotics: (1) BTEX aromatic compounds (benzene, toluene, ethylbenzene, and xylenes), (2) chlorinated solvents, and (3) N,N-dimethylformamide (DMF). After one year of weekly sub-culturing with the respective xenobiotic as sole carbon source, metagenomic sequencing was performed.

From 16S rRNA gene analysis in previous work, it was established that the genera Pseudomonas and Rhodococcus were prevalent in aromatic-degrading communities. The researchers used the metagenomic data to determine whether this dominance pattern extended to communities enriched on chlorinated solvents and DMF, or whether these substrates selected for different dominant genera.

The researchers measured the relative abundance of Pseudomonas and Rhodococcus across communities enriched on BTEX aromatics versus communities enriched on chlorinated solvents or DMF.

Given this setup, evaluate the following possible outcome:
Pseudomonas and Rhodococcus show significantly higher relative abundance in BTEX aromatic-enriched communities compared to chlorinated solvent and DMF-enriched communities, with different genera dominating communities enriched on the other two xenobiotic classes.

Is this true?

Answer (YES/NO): YES